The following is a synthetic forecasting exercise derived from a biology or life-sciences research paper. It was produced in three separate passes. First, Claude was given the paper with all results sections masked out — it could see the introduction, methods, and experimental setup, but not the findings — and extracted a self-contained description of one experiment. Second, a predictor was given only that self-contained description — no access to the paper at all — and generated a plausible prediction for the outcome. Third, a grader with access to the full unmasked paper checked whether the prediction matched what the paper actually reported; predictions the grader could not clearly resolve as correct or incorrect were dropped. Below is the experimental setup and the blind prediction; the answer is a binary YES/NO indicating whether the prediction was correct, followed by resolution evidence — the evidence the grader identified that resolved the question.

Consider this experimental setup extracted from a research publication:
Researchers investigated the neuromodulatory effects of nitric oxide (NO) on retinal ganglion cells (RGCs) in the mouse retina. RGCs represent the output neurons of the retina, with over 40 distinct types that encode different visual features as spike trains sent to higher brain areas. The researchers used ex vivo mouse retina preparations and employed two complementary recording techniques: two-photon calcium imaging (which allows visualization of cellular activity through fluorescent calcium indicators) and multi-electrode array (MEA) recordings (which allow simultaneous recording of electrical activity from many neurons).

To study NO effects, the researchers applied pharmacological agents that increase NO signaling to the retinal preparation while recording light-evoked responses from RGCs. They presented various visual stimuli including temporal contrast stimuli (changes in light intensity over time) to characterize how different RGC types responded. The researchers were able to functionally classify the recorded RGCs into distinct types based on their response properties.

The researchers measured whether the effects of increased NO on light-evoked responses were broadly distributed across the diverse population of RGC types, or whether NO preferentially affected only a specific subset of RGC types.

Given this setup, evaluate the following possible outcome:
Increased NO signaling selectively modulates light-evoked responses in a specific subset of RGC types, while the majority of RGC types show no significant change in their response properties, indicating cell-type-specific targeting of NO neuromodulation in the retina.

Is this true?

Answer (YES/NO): YES